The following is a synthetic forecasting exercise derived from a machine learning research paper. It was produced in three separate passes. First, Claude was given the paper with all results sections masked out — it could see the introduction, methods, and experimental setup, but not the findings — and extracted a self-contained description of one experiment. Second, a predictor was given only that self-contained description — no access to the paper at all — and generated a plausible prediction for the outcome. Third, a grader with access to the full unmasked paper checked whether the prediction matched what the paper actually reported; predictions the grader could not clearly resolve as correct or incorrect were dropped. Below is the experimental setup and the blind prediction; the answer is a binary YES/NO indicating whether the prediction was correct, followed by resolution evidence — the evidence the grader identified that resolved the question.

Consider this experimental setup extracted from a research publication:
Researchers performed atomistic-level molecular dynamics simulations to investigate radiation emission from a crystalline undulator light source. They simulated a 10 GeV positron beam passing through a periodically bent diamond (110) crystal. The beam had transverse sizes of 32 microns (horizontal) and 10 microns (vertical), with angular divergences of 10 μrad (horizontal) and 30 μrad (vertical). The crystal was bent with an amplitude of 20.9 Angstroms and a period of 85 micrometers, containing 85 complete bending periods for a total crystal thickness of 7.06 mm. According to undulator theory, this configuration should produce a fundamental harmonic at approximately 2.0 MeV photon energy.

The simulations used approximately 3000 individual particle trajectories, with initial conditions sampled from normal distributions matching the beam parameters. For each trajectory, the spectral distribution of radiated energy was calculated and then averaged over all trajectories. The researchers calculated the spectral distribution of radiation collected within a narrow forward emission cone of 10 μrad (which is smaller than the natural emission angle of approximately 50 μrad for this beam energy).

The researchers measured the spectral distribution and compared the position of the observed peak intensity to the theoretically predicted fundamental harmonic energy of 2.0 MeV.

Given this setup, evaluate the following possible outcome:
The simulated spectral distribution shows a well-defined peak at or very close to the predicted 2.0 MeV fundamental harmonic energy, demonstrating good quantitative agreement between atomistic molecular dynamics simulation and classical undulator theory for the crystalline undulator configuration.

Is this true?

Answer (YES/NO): NO